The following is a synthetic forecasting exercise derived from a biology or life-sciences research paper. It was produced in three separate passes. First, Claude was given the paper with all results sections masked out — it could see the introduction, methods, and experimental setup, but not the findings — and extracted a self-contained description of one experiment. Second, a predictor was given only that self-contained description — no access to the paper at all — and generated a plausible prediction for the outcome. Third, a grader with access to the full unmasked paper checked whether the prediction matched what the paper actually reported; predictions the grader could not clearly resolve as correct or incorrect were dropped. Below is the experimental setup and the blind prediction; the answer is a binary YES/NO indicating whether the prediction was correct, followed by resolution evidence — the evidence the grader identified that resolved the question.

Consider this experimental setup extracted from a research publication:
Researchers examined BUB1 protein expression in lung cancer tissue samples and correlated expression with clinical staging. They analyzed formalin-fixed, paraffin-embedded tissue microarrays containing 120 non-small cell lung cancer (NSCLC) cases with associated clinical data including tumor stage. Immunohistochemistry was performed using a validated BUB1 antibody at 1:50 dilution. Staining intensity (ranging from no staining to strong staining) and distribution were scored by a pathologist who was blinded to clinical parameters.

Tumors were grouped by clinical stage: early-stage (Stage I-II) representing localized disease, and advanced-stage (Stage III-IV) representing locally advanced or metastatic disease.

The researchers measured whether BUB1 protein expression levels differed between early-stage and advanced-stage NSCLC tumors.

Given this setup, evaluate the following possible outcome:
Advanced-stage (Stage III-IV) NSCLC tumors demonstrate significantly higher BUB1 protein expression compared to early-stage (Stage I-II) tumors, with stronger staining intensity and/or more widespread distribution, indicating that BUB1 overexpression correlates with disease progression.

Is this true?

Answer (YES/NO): NO